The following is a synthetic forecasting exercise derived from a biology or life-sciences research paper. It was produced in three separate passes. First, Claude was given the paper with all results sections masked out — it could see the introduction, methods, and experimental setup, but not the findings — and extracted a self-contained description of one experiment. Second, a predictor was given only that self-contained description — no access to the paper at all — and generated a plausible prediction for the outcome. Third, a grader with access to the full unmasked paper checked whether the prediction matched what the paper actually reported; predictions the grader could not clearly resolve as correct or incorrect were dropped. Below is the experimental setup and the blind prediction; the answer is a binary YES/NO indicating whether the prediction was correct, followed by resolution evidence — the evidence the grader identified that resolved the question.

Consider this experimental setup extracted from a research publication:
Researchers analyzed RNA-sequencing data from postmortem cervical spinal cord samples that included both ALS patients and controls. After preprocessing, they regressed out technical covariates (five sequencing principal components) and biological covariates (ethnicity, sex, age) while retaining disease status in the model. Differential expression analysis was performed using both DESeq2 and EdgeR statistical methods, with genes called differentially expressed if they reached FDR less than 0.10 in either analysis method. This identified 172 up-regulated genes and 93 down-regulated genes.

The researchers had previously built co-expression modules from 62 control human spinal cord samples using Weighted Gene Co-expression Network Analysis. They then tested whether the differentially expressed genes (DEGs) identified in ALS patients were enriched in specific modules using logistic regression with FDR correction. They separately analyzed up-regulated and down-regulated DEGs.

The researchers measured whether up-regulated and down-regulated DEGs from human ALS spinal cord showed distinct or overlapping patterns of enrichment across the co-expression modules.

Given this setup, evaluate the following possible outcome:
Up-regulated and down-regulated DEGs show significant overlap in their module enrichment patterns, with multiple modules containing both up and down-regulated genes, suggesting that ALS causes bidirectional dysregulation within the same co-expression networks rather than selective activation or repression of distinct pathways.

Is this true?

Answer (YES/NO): NO